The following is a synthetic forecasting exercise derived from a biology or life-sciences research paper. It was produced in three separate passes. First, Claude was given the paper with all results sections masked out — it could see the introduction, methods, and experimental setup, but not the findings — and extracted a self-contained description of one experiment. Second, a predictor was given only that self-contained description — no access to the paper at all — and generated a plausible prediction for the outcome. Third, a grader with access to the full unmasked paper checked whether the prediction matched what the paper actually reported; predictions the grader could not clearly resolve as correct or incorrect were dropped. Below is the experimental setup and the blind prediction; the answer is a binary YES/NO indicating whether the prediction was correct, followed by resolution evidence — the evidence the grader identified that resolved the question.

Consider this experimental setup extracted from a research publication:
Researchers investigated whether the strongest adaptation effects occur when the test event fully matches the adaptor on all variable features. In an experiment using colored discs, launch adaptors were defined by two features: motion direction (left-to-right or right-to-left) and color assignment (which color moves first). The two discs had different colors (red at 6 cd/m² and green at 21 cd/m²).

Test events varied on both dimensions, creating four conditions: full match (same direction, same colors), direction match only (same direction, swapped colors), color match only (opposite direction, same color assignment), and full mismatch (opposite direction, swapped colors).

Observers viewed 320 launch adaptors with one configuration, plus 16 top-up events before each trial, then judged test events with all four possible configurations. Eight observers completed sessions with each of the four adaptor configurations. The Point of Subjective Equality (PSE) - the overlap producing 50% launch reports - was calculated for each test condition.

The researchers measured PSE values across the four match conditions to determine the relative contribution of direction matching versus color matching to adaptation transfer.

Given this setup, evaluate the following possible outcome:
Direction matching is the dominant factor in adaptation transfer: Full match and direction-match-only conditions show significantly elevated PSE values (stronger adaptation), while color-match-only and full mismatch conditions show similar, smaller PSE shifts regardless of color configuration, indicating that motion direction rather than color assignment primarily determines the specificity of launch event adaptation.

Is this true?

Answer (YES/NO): YES